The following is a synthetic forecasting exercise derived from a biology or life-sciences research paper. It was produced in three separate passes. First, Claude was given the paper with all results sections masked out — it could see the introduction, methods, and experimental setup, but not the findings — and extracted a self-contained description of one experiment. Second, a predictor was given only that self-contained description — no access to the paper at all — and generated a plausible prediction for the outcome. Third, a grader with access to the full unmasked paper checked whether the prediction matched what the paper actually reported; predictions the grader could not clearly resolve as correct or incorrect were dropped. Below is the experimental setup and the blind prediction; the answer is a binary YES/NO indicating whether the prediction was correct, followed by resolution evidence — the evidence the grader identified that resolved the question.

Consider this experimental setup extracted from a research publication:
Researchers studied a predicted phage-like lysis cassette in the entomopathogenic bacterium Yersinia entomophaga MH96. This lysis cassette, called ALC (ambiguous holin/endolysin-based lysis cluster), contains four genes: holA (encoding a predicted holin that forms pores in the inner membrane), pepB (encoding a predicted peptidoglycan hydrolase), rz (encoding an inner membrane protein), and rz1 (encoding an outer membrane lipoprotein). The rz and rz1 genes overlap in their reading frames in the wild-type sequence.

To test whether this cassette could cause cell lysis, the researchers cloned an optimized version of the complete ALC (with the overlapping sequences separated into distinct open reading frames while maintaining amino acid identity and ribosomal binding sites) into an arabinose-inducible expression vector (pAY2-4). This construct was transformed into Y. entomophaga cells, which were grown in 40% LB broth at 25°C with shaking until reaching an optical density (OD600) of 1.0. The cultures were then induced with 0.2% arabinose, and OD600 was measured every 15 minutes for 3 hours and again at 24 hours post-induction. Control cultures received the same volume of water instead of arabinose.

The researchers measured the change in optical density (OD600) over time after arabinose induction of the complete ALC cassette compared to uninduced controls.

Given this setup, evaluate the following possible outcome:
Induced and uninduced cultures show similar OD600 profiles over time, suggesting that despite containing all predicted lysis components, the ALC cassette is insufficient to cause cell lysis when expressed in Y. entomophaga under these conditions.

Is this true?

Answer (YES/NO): NO